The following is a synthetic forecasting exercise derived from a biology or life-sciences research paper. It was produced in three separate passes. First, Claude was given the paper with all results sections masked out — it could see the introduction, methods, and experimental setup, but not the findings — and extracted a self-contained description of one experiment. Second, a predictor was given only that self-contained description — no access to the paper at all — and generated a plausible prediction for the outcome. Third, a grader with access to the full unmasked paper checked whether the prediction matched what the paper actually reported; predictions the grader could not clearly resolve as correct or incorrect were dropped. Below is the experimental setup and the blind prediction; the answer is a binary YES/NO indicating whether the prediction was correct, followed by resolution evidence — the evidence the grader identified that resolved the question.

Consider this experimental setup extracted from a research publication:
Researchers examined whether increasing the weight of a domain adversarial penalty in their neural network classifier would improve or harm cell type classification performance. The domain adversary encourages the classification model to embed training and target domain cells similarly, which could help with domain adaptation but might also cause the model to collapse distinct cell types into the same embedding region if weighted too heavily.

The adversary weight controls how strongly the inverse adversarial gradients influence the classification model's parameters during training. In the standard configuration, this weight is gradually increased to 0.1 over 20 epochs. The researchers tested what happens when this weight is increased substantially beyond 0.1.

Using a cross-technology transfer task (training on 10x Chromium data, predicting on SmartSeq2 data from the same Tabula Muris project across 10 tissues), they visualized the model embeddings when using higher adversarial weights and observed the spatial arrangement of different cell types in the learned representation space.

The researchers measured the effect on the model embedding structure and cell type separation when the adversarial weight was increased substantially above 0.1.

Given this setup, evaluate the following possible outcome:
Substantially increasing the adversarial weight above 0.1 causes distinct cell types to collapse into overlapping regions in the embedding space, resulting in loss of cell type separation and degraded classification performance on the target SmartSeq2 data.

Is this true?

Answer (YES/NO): YES